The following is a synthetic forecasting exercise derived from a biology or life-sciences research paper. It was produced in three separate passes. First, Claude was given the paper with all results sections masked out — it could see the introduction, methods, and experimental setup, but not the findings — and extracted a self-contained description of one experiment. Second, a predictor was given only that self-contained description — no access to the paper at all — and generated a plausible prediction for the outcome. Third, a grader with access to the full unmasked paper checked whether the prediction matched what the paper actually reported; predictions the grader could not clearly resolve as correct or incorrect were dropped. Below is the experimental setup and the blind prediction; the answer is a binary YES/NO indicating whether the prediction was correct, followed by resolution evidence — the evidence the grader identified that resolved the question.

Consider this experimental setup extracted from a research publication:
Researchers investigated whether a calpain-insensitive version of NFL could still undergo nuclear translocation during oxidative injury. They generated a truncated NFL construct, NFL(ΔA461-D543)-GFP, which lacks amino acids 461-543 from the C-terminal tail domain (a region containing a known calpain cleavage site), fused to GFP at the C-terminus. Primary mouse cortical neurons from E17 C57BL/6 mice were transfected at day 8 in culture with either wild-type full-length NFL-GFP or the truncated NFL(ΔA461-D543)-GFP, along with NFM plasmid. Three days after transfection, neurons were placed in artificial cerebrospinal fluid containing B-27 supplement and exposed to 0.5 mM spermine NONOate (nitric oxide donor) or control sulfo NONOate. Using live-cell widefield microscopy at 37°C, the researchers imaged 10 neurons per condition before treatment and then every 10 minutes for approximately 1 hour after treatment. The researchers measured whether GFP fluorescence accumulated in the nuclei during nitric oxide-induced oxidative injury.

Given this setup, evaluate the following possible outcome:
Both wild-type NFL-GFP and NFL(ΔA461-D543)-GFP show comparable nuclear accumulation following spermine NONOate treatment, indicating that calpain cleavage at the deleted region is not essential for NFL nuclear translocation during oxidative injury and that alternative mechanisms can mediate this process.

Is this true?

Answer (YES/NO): NO